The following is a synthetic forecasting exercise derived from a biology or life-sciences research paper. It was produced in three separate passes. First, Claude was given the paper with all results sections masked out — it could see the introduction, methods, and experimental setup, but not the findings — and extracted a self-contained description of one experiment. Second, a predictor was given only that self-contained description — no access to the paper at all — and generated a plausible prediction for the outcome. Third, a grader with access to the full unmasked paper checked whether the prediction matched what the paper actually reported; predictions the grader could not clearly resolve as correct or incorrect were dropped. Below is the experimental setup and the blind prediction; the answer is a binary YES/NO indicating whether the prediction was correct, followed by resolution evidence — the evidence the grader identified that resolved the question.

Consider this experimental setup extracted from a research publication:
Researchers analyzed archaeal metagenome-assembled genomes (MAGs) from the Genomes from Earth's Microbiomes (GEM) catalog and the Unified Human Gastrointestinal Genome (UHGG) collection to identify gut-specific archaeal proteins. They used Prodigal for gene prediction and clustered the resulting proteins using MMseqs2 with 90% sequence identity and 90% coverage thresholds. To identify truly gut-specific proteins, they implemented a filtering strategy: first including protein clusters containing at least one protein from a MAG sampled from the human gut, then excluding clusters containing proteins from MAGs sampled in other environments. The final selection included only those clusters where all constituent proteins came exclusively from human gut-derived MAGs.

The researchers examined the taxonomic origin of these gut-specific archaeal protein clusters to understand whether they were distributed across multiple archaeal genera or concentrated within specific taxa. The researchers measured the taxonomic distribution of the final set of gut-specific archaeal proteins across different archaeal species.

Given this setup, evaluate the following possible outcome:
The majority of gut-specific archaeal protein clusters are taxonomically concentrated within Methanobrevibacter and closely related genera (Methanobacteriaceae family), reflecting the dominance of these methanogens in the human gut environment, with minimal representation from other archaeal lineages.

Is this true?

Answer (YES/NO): YES